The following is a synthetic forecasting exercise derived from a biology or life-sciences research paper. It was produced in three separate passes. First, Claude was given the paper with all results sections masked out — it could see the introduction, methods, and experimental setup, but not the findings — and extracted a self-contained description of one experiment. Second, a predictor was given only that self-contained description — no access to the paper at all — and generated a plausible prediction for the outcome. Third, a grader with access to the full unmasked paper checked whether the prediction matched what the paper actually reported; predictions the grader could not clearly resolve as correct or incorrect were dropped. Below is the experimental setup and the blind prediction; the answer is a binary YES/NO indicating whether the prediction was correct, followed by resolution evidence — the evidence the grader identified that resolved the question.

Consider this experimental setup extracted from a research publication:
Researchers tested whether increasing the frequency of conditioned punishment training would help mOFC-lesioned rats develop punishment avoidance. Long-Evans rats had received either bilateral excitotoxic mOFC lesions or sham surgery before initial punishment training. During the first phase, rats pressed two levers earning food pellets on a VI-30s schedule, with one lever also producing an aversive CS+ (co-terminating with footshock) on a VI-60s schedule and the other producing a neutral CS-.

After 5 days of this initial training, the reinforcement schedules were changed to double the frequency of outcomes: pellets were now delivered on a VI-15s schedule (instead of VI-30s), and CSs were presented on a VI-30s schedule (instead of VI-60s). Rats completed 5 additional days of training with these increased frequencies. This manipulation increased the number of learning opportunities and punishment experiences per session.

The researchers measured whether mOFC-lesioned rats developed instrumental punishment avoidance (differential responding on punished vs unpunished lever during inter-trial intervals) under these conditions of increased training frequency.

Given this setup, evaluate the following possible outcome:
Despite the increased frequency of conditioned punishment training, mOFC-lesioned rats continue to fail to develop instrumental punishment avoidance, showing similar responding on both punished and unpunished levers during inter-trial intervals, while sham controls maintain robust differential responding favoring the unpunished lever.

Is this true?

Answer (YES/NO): NO